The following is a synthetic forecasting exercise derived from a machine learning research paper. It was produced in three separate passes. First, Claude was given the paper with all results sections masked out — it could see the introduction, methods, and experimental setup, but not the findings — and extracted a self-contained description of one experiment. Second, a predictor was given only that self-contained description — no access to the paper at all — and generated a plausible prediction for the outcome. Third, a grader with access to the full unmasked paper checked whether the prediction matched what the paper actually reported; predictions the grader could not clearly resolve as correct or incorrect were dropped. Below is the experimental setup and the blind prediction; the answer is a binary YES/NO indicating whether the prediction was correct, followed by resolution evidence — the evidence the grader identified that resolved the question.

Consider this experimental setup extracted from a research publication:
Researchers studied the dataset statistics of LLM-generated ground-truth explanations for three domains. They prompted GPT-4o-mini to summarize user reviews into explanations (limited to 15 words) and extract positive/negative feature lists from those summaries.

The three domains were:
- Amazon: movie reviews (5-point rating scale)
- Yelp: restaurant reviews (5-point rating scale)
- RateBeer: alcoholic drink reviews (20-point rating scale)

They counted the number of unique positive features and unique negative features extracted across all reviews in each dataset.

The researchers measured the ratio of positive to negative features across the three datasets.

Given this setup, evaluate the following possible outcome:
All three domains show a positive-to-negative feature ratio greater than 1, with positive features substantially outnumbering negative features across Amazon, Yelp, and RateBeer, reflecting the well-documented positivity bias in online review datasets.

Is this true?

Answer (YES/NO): NO